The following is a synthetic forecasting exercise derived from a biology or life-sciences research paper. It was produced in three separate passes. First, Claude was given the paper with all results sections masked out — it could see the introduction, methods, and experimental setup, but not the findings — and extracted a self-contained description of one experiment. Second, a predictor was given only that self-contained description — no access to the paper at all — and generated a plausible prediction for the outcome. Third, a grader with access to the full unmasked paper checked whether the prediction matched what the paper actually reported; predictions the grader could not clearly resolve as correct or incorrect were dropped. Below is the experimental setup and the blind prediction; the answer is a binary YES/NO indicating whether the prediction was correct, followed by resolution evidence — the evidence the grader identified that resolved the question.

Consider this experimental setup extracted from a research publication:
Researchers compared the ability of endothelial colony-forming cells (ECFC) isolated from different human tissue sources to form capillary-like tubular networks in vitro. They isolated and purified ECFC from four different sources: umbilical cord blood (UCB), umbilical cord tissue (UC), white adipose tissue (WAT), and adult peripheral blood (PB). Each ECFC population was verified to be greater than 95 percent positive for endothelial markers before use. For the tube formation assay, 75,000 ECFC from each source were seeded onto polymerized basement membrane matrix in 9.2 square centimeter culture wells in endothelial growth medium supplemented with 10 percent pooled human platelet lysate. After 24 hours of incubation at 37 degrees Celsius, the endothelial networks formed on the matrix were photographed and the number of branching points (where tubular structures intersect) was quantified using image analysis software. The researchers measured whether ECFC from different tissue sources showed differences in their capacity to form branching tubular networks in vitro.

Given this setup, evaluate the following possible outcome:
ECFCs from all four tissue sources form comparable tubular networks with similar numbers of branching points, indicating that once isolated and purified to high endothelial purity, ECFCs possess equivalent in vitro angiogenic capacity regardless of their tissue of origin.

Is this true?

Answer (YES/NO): NO